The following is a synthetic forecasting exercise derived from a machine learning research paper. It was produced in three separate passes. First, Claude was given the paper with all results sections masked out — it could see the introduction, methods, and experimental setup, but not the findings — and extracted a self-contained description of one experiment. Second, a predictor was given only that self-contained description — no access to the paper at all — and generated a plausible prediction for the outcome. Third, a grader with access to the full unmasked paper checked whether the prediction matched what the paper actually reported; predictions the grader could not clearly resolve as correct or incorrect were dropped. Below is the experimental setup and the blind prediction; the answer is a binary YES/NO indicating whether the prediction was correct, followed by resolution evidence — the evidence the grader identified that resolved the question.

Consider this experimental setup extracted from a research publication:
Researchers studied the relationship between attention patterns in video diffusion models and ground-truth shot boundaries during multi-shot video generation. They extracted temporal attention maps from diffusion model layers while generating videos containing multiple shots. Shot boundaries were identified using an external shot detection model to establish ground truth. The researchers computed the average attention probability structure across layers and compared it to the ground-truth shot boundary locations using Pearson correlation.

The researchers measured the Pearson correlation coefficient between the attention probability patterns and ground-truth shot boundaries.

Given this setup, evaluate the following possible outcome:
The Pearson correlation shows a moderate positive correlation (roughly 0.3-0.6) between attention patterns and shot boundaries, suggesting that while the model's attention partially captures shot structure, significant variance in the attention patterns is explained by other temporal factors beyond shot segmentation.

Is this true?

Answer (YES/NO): NO